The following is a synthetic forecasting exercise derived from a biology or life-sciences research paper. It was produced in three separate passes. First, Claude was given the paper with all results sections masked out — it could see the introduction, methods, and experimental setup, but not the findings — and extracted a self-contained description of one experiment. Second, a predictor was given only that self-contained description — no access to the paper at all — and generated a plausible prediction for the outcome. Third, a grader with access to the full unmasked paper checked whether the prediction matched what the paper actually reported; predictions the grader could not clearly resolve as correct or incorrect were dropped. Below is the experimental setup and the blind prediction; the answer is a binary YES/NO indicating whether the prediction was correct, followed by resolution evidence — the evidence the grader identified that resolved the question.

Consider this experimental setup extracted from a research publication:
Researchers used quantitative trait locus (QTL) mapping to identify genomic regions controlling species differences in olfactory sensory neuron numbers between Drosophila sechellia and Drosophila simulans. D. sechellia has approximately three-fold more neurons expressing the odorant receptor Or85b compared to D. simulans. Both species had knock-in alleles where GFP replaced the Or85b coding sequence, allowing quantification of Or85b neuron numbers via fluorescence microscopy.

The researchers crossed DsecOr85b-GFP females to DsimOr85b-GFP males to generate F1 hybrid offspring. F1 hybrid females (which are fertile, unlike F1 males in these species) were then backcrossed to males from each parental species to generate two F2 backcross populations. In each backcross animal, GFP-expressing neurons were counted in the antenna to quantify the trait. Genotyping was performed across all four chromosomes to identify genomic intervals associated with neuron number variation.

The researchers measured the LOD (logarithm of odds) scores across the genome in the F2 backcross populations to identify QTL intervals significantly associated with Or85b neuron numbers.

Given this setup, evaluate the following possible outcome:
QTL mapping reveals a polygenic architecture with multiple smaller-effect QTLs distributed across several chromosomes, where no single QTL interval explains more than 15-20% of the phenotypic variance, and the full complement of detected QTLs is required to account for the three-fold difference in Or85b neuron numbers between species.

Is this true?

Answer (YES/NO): NO